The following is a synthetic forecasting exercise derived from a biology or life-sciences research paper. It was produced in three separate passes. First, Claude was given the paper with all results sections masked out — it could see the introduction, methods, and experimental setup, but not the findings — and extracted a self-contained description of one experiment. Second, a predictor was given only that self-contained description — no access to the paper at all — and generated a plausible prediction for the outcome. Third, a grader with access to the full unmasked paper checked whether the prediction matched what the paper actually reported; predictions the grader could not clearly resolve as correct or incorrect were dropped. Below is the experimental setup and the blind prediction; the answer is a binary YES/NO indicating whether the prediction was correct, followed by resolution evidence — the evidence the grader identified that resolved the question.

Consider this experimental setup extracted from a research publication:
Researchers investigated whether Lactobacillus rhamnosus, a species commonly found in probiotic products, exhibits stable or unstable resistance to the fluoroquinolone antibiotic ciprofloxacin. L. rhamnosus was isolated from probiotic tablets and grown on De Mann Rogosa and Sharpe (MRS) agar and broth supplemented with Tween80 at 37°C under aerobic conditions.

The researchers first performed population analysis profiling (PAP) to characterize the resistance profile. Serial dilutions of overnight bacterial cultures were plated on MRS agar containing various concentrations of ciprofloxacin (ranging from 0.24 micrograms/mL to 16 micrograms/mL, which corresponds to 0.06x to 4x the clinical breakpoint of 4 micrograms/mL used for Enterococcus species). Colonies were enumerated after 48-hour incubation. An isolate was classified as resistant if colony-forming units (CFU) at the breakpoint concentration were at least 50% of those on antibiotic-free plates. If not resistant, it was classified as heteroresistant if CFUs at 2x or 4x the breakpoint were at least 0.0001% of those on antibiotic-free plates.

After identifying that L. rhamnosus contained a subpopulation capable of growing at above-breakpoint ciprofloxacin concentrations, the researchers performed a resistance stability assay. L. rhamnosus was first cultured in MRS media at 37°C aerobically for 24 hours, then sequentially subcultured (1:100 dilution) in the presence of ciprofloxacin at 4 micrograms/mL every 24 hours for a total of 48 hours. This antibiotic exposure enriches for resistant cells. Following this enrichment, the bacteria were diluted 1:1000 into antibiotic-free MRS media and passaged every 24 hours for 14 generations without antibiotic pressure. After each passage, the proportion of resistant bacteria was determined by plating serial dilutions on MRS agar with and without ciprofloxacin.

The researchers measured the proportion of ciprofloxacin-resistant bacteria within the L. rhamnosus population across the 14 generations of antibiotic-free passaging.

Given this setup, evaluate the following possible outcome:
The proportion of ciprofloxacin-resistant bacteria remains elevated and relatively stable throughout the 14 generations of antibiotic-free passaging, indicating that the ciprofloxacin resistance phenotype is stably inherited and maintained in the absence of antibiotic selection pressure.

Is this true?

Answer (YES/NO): NO